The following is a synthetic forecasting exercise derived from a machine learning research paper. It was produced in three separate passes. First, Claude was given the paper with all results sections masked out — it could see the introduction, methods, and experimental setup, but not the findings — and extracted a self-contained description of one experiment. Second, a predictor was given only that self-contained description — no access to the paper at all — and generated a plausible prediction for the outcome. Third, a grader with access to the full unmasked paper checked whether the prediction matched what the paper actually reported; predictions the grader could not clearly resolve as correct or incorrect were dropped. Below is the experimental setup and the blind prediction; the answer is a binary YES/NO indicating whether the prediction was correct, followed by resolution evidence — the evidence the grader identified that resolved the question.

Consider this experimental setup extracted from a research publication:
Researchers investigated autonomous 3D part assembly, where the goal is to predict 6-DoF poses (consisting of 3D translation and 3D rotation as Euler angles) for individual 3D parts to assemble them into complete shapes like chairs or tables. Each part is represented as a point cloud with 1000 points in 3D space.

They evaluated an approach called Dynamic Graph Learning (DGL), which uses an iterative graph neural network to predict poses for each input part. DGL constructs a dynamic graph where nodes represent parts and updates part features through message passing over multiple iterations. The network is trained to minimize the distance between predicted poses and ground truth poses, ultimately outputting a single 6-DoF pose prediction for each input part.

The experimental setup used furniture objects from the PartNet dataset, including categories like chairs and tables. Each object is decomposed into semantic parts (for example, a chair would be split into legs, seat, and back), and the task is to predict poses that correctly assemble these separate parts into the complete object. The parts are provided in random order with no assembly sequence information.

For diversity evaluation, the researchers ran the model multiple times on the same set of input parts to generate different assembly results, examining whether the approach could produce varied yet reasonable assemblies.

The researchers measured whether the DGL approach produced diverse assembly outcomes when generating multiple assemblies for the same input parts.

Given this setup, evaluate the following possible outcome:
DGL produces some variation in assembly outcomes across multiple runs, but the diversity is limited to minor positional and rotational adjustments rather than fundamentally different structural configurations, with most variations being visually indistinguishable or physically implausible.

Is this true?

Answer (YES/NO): NO